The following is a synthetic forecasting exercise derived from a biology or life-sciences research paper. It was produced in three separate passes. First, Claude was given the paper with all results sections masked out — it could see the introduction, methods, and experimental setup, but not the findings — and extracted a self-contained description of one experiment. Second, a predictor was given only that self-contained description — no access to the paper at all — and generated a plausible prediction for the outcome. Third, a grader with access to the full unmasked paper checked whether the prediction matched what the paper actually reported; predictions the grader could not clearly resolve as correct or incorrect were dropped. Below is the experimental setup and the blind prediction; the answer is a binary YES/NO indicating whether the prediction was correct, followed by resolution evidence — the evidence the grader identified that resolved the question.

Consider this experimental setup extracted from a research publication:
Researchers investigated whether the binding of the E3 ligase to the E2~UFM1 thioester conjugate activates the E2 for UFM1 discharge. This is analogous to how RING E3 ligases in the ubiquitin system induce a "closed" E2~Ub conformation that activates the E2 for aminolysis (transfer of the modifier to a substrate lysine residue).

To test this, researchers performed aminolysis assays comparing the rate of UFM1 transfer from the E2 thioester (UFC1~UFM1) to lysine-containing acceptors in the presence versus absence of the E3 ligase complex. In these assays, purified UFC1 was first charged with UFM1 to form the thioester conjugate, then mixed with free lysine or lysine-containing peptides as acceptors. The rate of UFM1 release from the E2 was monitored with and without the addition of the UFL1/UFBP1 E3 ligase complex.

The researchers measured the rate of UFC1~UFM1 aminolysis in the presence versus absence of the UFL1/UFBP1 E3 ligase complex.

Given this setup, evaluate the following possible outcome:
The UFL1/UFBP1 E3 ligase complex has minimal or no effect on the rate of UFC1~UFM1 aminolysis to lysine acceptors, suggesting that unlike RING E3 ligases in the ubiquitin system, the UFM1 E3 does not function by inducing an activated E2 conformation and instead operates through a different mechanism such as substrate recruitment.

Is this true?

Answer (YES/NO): NO